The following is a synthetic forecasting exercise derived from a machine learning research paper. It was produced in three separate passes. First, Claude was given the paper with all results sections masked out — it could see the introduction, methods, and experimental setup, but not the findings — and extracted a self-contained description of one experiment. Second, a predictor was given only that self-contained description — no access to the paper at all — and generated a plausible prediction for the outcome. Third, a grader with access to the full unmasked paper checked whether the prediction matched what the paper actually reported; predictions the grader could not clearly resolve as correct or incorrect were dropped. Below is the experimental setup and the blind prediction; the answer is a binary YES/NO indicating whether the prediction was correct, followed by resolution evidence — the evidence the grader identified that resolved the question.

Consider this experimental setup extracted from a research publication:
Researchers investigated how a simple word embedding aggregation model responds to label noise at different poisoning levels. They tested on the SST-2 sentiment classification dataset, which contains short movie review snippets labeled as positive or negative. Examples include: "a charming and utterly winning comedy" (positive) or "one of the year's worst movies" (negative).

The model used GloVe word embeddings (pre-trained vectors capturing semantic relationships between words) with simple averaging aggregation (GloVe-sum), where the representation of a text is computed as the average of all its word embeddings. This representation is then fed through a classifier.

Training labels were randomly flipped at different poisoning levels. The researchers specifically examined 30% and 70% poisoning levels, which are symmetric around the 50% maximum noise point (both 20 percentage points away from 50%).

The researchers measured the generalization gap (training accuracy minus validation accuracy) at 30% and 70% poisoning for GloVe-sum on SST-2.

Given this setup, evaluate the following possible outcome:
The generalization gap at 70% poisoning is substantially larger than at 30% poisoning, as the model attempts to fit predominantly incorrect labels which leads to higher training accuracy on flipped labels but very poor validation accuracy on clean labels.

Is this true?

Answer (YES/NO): NO